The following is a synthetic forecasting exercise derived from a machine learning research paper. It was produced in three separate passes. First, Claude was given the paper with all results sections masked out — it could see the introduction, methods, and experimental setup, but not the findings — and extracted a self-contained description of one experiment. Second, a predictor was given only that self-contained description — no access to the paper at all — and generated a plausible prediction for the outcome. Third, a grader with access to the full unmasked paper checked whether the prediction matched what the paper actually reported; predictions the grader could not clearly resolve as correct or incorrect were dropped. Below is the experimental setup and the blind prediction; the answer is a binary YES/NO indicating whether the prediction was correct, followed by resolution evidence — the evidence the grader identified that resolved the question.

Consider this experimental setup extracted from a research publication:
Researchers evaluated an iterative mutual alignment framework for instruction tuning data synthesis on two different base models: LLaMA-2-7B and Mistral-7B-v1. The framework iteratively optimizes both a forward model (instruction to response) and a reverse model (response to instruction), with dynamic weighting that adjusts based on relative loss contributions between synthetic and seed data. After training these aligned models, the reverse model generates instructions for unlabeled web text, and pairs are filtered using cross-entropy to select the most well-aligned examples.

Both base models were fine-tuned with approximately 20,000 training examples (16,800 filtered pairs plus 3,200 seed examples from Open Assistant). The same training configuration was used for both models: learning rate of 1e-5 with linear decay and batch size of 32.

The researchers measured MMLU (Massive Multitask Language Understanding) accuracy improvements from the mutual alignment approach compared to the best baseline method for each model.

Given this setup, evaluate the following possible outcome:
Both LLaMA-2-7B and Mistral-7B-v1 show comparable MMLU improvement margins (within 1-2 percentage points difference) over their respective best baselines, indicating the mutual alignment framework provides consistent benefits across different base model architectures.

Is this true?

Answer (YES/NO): NO